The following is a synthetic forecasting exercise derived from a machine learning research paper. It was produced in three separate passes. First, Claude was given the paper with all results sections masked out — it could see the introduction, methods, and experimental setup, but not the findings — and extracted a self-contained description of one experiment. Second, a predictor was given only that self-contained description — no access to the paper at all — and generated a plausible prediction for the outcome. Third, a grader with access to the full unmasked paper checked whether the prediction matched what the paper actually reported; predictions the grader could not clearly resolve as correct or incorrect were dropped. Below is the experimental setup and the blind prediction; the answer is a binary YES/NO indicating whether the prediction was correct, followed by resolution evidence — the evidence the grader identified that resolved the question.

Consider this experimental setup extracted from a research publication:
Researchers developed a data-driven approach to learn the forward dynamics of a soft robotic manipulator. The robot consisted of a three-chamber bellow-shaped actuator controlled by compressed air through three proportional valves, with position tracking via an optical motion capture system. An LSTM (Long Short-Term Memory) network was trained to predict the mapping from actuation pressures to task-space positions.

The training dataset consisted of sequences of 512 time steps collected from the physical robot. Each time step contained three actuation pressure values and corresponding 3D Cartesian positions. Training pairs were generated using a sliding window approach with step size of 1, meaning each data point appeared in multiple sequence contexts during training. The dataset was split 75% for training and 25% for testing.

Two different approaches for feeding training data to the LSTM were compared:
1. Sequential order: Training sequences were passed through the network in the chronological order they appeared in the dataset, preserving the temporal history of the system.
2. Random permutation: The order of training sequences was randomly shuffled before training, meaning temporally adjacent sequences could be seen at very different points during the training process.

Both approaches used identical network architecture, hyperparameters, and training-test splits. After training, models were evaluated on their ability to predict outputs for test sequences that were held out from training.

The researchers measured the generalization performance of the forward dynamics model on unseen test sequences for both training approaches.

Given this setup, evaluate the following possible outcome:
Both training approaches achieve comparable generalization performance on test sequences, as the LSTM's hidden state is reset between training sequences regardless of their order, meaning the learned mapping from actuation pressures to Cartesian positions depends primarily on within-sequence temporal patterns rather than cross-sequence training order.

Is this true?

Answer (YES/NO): NO